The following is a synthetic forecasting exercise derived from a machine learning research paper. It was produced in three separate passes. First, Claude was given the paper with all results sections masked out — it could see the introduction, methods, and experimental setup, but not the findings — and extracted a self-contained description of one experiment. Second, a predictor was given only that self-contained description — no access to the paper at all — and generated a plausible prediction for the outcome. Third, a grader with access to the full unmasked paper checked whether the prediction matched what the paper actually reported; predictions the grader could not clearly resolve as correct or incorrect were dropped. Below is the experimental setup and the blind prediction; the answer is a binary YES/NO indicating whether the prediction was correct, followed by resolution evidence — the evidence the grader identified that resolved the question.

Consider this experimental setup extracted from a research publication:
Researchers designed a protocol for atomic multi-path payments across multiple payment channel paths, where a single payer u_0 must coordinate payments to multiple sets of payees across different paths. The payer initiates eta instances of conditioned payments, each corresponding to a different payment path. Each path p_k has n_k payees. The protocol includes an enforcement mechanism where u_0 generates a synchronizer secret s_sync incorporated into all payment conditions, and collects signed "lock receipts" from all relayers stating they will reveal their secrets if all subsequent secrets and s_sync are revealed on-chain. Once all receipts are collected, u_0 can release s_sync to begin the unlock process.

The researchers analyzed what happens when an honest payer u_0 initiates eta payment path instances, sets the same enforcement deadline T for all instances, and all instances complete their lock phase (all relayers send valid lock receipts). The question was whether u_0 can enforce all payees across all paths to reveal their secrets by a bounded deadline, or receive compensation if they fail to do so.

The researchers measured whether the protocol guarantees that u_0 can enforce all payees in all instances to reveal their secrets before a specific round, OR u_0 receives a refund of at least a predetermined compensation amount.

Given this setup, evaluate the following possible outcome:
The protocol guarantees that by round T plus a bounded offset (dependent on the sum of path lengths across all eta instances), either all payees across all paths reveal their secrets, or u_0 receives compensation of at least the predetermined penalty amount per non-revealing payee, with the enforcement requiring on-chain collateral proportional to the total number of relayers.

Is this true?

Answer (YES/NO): NO